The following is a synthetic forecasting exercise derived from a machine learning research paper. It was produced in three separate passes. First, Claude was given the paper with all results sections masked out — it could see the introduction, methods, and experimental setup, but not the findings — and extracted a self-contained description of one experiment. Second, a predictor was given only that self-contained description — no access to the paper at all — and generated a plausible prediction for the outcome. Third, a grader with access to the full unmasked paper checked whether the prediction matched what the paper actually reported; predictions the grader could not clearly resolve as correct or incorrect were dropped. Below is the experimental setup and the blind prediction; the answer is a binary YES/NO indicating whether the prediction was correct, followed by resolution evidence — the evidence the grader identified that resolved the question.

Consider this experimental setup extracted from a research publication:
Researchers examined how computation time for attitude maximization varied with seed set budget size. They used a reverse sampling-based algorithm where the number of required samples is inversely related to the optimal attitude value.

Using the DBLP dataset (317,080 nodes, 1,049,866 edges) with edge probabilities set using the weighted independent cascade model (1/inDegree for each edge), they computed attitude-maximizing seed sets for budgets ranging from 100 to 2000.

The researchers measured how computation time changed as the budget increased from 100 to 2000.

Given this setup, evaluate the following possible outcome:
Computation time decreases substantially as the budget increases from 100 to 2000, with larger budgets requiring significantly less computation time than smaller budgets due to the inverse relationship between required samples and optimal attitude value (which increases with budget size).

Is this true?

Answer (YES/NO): NO